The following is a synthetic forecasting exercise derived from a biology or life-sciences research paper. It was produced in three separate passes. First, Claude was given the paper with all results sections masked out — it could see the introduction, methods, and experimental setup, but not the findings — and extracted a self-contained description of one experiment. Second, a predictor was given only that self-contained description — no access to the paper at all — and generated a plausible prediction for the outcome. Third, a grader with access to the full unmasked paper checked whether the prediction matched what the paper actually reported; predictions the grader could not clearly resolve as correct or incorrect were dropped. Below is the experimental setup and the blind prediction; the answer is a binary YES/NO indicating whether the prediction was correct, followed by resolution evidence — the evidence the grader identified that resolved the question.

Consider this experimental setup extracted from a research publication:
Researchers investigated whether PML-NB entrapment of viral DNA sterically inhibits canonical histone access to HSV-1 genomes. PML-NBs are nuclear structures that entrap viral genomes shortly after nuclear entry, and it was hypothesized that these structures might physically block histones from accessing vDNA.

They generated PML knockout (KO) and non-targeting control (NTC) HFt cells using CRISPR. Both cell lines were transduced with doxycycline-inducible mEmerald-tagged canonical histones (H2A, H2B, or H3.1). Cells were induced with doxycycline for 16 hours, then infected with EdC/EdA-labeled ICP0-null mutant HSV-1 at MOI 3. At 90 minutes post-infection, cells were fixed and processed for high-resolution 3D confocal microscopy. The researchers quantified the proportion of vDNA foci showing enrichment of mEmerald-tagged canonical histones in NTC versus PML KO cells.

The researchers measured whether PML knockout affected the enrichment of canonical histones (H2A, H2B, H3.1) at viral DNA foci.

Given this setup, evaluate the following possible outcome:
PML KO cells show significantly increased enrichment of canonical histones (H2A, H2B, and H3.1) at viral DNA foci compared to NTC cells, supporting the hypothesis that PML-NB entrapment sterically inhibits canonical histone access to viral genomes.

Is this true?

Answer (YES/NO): NO